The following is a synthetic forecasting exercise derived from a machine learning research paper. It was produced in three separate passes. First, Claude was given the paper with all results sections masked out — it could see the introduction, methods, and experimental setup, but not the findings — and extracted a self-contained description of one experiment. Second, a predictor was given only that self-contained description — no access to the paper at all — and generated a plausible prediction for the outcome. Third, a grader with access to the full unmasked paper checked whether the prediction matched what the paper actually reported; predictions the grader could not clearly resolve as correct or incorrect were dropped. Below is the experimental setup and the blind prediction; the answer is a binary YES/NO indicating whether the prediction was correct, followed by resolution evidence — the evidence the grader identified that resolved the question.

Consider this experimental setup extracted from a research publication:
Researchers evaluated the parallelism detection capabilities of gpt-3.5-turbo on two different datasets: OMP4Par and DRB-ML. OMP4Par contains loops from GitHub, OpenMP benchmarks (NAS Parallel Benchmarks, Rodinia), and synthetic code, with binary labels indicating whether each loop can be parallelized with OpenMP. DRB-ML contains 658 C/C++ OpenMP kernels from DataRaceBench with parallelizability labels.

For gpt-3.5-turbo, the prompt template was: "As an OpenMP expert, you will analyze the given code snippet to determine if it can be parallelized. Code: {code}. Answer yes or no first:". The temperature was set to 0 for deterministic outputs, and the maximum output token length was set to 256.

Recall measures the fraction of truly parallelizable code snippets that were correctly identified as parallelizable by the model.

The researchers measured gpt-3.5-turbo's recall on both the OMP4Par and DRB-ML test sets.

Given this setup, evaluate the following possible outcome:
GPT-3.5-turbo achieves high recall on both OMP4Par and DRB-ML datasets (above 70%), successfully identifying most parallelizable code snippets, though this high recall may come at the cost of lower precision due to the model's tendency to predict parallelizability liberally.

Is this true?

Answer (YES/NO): NO